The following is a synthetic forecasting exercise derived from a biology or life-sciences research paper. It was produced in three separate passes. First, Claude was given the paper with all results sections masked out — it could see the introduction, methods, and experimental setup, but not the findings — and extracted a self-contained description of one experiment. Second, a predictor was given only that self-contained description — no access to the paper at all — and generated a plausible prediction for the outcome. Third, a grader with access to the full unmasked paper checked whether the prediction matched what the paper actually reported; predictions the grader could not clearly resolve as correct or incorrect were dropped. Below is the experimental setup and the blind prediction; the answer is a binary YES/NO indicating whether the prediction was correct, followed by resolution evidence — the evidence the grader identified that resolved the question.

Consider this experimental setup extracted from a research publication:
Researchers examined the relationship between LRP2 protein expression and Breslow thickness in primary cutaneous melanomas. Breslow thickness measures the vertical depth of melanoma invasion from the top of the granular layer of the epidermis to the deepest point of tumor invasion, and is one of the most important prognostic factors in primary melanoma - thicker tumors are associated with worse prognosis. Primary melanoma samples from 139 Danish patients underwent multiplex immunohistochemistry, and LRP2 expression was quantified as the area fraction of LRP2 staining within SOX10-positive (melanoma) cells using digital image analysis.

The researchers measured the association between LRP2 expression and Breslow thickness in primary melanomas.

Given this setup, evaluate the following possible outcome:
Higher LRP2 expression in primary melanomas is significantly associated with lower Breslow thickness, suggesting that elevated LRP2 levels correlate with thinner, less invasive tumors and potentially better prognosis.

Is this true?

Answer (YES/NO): YES